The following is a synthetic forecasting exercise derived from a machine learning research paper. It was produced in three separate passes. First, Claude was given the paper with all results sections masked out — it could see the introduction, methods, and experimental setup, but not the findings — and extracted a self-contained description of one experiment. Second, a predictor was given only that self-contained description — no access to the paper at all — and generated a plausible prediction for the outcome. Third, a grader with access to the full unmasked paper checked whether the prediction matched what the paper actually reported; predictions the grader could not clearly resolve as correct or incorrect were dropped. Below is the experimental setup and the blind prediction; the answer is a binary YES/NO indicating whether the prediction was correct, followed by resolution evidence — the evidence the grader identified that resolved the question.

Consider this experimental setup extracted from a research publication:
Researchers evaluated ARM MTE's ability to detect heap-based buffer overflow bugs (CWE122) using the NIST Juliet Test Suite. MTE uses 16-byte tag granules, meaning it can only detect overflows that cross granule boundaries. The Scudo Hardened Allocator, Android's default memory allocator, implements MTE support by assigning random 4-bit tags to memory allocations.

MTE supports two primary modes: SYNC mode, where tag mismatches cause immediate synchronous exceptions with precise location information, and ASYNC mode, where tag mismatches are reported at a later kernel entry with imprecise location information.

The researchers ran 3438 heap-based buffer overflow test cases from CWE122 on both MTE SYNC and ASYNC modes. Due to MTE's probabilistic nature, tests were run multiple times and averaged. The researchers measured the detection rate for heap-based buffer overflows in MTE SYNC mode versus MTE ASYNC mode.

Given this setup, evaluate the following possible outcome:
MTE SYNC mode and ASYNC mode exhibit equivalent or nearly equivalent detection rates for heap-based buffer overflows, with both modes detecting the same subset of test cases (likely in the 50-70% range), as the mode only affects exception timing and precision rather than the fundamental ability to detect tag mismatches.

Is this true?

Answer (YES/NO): NO